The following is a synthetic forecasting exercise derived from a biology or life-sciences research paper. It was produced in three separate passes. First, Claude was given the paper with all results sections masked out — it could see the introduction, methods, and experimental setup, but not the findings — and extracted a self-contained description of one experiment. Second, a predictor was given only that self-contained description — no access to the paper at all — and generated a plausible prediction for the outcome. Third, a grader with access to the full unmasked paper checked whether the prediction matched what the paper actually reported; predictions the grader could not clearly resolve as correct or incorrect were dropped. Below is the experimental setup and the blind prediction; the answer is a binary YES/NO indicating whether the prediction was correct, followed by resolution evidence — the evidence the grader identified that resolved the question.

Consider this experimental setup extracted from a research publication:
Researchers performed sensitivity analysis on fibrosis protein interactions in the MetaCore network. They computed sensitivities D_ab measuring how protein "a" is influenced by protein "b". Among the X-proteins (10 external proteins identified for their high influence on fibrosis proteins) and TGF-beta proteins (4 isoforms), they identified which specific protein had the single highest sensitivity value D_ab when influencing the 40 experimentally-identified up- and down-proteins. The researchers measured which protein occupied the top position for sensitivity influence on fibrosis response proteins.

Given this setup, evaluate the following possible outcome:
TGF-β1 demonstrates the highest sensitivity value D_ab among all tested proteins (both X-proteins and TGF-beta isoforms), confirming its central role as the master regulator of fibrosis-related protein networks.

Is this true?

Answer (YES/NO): NO